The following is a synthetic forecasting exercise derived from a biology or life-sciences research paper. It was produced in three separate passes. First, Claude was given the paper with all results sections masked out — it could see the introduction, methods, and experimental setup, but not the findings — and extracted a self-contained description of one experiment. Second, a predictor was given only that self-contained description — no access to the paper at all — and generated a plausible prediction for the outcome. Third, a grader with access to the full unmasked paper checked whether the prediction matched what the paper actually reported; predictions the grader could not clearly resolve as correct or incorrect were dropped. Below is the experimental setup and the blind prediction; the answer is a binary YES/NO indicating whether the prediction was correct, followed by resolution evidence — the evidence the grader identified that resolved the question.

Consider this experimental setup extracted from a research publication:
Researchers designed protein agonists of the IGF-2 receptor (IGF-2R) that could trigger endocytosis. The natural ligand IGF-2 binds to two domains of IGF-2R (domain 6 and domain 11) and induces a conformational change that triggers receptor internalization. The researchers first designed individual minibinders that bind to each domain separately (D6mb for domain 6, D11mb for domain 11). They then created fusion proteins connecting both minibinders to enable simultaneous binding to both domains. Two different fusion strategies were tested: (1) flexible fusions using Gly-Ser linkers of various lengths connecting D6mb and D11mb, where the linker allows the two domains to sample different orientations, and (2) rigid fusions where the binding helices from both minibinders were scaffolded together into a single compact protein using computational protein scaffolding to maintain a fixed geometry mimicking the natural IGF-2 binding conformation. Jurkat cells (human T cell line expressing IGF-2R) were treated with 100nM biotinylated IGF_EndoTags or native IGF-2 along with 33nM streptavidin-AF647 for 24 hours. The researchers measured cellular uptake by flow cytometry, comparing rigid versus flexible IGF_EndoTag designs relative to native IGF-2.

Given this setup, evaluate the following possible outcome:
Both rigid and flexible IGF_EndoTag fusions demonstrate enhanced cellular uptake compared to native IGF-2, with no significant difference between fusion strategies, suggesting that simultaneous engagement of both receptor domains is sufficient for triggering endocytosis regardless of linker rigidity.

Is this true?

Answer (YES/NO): NO